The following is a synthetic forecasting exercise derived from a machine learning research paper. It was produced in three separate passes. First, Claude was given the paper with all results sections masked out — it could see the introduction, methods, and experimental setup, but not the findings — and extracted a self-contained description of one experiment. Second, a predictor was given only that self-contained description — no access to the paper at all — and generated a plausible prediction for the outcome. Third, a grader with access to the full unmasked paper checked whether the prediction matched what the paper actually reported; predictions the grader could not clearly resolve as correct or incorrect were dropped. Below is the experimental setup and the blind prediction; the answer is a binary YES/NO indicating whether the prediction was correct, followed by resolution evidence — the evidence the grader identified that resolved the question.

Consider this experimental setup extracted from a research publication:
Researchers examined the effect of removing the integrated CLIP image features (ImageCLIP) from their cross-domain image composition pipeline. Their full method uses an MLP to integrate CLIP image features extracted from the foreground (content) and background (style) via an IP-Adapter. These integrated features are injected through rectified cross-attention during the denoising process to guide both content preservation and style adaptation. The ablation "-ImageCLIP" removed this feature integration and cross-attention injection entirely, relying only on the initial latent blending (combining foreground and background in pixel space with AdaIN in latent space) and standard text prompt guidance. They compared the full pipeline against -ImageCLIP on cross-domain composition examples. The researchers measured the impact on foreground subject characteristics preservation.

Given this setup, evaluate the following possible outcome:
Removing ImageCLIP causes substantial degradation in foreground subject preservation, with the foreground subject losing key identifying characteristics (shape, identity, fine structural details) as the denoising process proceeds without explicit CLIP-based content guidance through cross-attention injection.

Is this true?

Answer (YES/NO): YES